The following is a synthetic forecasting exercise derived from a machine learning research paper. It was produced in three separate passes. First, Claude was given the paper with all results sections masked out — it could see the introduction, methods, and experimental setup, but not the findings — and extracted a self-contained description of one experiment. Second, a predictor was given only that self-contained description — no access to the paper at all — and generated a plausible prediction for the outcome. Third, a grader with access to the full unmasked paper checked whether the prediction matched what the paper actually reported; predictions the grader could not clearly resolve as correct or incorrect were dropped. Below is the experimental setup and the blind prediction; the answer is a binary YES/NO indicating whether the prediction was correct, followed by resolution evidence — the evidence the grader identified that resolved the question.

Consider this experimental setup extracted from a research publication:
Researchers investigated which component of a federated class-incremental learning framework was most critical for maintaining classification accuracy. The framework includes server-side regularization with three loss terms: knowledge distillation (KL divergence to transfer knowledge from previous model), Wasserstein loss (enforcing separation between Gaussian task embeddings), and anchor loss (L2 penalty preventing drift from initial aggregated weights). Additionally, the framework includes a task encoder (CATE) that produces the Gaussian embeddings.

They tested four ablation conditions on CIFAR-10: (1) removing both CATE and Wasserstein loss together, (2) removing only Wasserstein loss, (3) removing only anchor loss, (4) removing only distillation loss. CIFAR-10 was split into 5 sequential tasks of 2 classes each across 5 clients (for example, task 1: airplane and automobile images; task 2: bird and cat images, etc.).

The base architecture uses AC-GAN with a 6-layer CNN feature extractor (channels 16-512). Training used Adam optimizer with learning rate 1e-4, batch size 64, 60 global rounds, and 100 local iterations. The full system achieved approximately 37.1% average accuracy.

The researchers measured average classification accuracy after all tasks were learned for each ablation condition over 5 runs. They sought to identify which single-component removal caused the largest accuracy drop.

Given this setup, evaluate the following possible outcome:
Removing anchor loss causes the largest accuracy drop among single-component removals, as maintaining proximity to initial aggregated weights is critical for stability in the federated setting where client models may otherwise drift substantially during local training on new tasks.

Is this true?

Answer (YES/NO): YES